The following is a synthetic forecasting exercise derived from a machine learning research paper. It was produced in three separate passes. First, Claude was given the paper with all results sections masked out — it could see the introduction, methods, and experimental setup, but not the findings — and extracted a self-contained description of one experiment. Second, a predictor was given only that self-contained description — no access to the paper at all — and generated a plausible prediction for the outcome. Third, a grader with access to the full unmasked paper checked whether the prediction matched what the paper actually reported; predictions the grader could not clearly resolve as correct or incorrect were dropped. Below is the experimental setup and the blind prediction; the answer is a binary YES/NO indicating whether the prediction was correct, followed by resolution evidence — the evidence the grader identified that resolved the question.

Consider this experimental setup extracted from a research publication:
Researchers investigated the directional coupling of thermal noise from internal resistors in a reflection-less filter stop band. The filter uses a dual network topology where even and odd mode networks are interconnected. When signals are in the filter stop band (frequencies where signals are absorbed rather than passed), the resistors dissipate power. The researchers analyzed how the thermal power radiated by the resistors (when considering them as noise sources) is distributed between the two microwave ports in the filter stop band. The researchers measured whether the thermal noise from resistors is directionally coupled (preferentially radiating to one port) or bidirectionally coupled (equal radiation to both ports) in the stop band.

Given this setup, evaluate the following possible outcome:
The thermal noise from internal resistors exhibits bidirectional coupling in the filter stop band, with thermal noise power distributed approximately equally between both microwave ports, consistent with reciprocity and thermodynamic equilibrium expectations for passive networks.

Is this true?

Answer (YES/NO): NO